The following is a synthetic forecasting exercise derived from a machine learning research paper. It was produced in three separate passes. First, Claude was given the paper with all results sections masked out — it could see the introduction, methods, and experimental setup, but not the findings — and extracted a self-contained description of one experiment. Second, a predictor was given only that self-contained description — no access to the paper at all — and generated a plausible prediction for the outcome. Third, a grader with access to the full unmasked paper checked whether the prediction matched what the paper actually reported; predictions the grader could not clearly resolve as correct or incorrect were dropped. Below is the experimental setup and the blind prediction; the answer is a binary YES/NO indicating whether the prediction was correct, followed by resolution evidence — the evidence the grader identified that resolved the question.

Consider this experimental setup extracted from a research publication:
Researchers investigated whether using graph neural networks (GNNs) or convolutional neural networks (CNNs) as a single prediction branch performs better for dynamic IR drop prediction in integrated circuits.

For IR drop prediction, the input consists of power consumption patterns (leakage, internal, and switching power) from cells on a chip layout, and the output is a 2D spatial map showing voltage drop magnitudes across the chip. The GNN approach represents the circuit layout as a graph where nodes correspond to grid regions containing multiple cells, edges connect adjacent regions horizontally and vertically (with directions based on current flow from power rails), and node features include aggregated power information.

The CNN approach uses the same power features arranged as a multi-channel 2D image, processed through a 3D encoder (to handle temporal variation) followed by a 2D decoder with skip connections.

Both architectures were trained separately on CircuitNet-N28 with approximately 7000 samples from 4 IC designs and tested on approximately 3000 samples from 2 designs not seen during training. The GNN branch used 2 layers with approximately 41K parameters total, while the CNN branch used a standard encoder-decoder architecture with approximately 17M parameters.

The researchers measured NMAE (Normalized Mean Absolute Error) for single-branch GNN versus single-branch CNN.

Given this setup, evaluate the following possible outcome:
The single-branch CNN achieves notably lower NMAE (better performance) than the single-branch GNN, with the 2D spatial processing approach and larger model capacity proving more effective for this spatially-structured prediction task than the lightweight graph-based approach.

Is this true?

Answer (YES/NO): NO